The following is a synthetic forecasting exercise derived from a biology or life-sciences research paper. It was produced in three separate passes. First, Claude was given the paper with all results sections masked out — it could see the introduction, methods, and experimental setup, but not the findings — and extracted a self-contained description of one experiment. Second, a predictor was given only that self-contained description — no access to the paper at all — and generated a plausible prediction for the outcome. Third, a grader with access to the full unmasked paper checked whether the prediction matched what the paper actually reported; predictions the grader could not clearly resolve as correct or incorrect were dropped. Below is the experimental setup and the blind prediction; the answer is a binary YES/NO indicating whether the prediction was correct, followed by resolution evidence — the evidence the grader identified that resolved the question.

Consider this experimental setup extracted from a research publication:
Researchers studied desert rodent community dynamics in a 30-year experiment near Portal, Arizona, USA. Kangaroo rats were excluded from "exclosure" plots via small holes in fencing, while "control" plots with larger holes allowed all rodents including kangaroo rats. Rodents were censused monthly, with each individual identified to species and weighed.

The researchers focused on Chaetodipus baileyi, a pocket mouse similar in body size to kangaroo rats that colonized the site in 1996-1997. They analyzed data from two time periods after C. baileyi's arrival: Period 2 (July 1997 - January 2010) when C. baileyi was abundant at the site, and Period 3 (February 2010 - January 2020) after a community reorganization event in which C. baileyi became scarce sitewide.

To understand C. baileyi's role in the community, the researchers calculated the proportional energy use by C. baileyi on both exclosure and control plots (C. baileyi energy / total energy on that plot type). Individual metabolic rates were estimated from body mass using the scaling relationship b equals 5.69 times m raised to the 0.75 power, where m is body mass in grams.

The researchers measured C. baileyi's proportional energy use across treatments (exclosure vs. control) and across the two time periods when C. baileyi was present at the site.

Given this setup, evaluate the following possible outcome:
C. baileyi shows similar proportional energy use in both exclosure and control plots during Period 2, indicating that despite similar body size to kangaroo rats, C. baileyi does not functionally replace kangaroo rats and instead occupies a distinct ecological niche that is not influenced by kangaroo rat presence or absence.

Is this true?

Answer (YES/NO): NO